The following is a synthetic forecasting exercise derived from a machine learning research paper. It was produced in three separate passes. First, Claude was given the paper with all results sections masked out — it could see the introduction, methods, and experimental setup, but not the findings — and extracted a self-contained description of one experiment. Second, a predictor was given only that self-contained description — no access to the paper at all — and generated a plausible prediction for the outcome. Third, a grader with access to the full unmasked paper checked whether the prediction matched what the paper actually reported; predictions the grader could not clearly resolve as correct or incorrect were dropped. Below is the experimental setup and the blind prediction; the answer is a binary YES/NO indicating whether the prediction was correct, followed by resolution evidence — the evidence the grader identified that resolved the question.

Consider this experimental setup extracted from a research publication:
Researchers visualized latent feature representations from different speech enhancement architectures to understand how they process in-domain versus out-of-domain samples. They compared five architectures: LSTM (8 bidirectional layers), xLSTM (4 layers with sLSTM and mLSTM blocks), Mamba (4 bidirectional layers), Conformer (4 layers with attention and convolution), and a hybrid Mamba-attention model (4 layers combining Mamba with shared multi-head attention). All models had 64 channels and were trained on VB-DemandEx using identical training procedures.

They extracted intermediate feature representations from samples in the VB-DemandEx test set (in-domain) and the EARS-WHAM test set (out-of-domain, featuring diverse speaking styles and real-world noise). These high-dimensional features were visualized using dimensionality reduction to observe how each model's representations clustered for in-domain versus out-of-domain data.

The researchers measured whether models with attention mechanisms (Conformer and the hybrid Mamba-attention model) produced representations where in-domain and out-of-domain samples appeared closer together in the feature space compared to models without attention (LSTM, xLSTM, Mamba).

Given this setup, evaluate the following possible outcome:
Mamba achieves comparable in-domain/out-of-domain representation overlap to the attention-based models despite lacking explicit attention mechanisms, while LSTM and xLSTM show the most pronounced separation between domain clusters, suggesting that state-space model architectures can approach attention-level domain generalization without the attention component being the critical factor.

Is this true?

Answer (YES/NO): NO